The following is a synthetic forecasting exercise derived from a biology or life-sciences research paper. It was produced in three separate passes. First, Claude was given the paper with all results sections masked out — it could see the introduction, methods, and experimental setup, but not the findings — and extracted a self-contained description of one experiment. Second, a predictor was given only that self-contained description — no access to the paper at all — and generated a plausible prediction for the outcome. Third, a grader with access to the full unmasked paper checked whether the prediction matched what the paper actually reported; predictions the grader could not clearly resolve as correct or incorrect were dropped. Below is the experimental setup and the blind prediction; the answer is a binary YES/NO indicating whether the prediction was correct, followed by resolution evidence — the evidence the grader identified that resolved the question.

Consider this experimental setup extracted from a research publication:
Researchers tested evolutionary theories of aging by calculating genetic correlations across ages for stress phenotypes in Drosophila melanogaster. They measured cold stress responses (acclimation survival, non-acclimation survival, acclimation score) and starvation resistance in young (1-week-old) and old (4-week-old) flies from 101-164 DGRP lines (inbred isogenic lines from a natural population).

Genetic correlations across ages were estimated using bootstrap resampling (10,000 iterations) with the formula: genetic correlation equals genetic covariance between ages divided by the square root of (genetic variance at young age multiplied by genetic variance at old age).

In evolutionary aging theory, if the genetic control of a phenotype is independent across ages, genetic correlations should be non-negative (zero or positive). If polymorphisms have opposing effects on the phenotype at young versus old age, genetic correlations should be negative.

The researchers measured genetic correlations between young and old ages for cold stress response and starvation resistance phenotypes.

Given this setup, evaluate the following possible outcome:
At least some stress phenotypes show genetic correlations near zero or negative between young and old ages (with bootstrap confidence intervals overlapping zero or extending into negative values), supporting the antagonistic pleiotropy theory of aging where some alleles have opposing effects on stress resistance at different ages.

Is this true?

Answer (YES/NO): NO